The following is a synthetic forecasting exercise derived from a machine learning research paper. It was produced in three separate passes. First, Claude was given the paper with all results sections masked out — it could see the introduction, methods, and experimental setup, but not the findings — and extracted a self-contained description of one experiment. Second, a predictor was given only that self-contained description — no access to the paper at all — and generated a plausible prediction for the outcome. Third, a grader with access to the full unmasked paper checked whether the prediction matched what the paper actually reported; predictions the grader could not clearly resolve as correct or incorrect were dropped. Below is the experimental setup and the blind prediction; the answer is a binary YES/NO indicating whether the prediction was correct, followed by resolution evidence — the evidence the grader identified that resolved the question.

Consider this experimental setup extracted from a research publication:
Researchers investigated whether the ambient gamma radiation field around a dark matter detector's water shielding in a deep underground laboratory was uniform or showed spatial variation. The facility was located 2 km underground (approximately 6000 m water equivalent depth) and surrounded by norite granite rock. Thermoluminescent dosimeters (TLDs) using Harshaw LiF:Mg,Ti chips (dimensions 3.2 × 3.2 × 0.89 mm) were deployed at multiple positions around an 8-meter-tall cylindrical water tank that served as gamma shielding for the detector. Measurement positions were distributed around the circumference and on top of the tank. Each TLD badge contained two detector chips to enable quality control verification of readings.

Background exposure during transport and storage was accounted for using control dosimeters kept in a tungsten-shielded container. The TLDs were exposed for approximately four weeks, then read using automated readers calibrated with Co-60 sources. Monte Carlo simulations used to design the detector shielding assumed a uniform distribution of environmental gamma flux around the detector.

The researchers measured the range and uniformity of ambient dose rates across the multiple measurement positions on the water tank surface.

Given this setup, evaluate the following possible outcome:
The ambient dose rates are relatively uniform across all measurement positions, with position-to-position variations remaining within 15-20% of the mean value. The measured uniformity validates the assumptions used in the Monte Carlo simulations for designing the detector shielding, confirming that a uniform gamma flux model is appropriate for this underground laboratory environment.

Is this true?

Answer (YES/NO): NO